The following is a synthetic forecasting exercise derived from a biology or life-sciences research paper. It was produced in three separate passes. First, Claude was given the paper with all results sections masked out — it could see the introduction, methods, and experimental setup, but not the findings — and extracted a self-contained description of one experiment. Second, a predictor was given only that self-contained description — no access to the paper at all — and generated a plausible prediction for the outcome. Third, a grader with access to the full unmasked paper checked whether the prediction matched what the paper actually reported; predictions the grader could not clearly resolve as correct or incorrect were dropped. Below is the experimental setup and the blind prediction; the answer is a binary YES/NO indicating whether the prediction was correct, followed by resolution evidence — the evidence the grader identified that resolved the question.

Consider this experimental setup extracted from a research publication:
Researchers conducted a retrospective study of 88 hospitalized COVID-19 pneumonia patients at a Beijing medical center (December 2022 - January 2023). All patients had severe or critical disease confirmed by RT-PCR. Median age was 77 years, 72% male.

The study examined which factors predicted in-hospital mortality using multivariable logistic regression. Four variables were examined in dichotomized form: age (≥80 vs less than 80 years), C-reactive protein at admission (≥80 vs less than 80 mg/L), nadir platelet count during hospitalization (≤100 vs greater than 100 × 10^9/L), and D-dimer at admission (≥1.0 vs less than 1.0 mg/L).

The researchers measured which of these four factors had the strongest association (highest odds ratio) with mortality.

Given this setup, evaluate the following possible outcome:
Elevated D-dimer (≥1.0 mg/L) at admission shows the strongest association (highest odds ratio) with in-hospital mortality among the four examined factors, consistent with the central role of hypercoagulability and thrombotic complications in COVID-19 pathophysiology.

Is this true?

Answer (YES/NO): NO